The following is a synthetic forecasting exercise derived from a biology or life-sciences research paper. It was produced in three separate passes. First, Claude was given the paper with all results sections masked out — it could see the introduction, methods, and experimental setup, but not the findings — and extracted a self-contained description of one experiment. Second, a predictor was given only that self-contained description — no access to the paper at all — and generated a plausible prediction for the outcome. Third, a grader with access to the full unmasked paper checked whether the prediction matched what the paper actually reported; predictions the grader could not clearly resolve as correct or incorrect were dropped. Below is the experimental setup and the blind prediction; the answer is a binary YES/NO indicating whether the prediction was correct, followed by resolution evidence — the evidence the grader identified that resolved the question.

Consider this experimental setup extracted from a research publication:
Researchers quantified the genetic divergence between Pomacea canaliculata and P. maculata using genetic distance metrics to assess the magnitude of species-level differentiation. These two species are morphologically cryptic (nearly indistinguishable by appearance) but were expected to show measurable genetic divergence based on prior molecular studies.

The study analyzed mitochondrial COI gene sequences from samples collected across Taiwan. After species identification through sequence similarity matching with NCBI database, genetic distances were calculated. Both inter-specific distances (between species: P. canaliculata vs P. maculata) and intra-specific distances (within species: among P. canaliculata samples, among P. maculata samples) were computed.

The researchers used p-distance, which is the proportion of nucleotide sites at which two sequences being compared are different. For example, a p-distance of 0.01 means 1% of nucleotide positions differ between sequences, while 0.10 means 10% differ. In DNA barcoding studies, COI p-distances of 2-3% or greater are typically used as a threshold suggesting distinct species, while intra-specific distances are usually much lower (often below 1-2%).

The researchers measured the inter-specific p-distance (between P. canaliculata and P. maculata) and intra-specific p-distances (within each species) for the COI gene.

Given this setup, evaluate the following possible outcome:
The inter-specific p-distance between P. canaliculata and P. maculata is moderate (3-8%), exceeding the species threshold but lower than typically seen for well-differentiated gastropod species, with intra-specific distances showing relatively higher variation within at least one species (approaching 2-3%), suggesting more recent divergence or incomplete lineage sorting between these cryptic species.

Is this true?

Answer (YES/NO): NO